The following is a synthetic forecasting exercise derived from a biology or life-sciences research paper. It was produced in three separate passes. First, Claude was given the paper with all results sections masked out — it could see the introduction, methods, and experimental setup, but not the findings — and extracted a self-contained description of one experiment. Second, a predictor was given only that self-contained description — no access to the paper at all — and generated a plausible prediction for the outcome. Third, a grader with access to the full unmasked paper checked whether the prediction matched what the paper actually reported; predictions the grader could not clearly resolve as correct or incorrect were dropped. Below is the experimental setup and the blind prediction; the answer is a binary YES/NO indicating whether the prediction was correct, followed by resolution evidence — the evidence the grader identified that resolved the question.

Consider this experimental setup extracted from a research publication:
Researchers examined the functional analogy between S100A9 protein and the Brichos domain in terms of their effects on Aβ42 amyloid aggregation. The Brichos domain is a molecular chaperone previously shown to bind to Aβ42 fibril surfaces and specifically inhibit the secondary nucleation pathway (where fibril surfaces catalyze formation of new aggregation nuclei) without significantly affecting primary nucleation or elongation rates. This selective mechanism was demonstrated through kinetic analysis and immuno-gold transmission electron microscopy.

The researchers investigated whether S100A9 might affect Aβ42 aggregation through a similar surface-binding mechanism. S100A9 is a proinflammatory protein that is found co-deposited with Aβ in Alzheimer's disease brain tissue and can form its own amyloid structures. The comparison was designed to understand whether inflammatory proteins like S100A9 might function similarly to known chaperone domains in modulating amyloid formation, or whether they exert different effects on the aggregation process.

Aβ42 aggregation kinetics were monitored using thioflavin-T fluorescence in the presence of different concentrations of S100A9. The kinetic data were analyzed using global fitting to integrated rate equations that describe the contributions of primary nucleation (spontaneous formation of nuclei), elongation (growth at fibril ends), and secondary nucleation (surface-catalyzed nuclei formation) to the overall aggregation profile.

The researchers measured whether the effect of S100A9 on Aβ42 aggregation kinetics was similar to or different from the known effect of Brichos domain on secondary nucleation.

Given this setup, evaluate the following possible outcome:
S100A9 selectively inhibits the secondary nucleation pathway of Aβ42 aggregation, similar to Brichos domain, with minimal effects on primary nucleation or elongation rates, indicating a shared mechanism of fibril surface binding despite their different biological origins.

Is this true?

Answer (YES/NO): NO